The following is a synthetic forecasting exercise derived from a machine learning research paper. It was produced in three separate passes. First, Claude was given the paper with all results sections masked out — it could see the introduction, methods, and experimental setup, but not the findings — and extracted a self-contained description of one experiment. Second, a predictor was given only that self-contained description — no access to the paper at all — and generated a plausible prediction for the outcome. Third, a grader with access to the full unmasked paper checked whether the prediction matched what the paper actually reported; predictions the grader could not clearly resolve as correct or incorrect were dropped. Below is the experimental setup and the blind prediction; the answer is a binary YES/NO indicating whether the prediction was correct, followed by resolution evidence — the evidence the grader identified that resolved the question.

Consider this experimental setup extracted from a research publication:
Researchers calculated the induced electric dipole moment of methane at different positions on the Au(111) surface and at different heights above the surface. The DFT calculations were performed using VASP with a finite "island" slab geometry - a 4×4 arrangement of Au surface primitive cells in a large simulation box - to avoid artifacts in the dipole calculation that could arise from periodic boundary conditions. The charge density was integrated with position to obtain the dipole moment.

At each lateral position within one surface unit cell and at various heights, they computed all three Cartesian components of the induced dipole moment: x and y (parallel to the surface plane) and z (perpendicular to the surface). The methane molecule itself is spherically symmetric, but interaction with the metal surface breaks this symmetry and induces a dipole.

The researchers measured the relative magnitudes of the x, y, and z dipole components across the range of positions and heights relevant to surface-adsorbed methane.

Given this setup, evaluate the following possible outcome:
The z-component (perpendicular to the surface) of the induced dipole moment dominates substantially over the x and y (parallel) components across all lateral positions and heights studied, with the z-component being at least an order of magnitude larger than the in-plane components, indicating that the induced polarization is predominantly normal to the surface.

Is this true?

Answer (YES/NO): YES